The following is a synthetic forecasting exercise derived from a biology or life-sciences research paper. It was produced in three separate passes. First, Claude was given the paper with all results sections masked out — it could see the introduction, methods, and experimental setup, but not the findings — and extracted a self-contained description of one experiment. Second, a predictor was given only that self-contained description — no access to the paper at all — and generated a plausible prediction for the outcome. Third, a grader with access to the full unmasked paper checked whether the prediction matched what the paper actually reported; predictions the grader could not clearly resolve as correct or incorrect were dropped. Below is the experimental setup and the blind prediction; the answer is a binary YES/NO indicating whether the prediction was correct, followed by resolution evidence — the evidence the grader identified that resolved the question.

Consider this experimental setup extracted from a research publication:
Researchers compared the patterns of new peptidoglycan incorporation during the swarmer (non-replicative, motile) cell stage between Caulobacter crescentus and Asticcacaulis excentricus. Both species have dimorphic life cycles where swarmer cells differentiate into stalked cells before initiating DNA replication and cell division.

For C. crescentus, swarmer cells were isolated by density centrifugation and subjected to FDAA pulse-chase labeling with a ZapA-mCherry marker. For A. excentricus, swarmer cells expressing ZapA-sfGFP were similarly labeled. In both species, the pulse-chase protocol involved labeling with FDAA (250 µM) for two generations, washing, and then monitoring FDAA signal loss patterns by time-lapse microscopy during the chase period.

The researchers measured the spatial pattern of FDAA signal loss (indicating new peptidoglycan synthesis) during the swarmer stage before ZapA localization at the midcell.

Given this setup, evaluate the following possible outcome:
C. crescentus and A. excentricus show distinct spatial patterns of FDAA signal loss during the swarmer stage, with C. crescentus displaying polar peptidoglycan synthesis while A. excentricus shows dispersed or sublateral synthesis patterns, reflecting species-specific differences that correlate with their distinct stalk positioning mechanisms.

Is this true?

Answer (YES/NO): NO